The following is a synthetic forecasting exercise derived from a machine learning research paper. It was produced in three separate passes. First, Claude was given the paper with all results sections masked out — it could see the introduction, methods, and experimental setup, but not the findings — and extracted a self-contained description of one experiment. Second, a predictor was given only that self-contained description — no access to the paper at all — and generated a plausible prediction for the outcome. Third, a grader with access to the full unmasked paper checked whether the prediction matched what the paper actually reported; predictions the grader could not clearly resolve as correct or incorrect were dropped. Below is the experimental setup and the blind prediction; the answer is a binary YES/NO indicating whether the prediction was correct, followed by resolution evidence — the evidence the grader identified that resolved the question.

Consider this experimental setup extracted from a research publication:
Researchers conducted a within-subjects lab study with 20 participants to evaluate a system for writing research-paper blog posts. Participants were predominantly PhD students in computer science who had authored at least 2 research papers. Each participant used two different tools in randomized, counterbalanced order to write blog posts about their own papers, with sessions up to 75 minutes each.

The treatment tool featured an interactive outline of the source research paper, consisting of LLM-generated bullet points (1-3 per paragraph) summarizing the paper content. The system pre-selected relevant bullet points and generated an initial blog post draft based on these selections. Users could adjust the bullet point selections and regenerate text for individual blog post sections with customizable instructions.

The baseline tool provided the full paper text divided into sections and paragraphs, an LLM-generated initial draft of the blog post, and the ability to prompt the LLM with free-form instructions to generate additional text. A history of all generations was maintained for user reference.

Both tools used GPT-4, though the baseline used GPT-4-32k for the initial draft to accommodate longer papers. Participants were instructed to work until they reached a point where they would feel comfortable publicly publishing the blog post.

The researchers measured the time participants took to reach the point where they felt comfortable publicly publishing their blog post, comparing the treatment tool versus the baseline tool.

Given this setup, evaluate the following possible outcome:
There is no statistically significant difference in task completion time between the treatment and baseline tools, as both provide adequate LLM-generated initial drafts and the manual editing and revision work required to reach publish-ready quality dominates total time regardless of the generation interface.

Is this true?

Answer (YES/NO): YES